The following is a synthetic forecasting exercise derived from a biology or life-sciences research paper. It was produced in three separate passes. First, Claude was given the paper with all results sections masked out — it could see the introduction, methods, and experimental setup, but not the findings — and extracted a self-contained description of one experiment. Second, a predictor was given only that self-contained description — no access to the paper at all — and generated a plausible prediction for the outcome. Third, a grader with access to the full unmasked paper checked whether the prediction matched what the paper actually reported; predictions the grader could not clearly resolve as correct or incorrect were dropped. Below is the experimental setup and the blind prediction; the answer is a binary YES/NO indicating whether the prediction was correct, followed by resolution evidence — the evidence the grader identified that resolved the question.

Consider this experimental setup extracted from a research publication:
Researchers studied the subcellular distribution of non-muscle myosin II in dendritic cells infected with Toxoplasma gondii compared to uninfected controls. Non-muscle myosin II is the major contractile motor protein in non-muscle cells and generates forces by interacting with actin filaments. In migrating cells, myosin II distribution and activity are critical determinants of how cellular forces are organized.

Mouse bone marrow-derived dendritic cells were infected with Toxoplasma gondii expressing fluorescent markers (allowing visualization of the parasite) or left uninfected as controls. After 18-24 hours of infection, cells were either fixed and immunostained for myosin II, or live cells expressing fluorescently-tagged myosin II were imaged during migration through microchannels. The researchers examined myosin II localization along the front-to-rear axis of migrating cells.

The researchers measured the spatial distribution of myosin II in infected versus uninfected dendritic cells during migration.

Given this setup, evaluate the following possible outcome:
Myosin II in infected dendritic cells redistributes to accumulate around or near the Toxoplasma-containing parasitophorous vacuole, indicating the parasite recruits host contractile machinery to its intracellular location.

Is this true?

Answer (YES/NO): NO